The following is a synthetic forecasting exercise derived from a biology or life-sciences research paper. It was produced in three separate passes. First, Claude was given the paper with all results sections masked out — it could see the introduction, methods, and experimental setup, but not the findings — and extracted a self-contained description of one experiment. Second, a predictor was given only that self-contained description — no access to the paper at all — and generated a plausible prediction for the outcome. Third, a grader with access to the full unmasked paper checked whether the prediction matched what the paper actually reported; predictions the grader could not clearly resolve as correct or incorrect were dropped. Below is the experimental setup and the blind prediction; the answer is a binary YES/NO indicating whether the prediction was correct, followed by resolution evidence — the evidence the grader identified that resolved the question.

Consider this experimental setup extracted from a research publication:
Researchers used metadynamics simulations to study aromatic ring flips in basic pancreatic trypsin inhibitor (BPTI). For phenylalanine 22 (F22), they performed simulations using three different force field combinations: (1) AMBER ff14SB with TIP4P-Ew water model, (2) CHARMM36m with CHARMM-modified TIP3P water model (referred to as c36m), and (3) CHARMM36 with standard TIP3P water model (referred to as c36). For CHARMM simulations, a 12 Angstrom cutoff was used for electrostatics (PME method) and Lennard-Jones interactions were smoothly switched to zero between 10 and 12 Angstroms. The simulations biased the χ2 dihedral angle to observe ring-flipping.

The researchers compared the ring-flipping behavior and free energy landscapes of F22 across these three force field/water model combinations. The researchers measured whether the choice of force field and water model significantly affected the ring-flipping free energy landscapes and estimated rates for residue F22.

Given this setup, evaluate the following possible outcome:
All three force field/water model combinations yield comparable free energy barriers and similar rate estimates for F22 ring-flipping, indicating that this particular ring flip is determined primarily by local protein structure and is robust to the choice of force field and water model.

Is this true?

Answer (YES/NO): NO